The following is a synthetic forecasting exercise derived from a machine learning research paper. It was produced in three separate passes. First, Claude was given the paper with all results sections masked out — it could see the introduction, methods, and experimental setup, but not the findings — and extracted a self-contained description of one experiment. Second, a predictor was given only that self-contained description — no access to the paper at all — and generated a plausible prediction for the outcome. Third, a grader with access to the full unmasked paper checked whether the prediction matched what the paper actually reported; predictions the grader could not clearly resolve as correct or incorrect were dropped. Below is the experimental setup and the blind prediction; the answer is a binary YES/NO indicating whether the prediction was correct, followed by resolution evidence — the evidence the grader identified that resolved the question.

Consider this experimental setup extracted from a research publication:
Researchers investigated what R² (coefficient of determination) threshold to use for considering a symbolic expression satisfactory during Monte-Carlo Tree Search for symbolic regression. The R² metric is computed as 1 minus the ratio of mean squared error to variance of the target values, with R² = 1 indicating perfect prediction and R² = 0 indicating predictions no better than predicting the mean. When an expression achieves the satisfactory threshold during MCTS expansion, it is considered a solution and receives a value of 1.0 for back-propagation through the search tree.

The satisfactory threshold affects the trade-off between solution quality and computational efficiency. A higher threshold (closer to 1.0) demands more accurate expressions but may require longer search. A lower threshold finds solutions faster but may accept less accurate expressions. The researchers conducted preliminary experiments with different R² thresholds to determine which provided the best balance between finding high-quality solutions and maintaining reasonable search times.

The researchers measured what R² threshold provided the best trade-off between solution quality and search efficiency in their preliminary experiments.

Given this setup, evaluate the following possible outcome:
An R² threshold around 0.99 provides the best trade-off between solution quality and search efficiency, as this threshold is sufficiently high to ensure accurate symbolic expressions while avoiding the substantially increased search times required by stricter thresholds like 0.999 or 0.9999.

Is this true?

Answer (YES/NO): YES